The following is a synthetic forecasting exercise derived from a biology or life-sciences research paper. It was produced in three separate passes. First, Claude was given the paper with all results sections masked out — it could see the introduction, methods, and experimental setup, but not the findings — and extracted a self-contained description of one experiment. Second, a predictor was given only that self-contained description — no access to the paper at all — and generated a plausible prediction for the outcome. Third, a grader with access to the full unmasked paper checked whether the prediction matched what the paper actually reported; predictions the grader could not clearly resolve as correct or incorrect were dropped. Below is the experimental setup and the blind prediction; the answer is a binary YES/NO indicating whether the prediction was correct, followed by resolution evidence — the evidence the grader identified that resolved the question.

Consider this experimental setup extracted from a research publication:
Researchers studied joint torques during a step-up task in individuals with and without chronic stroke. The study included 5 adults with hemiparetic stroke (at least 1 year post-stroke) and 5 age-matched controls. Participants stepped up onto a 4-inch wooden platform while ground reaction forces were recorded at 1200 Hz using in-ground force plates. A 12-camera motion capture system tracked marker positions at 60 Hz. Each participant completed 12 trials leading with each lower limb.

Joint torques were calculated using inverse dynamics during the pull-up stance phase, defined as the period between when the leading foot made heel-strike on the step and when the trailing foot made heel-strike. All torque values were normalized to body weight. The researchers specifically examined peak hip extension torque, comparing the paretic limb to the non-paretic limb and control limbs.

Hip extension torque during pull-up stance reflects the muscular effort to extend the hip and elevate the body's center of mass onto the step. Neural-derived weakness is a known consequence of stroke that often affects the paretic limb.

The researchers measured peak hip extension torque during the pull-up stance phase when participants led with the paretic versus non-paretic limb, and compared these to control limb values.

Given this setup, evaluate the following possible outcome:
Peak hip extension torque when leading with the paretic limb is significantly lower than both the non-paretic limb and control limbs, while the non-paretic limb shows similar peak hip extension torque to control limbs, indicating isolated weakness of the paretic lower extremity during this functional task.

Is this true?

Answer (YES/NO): NO